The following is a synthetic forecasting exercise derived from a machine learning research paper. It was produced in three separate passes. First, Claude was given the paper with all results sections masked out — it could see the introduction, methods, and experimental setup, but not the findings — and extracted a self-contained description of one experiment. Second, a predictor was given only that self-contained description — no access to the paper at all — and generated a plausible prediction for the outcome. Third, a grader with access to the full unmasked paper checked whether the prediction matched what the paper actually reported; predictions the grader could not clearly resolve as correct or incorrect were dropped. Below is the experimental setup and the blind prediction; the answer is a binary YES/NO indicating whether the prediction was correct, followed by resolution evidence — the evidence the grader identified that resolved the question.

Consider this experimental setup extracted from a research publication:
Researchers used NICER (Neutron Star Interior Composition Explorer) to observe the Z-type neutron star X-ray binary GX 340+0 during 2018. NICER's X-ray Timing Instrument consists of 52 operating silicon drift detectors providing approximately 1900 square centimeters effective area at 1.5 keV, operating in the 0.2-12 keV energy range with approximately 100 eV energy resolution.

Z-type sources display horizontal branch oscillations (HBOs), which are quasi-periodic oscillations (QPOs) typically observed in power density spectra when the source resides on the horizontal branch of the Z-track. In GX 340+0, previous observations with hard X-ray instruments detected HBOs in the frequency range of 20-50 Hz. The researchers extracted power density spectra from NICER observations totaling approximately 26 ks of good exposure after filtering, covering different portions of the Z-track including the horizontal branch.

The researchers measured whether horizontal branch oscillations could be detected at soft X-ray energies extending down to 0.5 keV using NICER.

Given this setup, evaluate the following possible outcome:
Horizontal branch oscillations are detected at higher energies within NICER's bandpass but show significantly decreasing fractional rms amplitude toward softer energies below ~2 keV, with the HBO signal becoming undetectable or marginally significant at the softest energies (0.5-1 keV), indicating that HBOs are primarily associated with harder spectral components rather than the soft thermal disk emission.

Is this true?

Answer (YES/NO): YES